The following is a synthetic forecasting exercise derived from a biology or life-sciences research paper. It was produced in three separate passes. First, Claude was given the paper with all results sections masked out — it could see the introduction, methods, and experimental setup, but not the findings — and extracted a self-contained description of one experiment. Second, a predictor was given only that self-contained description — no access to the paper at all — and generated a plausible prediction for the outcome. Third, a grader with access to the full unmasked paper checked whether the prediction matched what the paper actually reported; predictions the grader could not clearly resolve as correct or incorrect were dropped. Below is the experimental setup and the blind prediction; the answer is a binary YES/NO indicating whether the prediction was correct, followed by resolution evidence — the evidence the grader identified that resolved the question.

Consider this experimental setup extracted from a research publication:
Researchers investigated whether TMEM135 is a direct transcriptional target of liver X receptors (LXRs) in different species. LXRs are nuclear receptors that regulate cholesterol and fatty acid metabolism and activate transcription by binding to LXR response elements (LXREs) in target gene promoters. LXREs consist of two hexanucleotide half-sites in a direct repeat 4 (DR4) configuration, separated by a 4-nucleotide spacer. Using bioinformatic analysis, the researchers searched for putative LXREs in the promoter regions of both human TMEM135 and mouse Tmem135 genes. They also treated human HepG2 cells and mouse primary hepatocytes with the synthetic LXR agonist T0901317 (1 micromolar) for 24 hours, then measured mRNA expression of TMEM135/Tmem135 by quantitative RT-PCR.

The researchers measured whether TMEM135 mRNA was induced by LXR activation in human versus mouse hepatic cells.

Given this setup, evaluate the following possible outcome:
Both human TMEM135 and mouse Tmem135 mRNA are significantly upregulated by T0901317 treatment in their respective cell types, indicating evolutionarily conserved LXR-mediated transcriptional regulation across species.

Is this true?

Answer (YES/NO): NO